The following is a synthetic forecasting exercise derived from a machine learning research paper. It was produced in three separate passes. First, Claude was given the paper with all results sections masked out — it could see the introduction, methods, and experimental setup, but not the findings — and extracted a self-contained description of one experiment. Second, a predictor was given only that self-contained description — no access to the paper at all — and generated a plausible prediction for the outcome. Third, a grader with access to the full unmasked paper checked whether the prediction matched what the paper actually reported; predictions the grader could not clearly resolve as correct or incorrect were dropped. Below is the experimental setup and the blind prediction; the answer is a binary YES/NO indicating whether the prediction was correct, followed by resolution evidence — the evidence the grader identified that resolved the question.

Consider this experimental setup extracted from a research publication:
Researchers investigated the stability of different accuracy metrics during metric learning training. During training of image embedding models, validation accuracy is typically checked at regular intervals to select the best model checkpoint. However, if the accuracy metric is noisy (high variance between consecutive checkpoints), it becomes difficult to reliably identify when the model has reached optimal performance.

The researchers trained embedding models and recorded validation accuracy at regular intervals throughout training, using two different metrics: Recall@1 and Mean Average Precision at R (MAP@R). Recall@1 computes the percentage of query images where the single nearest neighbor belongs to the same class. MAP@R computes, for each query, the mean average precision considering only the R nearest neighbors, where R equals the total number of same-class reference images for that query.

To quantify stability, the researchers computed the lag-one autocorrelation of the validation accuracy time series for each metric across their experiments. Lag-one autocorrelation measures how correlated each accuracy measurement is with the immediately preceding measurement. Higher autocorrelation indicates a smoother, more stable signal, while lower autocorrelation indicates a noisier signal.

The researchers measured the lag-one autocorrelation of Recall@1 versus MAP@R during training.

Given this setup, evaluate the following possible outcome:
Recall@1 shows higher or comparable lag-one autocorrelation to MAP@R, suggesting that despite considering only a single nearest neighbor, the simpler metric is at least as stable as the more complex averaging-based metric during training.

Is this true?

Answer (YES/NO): NO